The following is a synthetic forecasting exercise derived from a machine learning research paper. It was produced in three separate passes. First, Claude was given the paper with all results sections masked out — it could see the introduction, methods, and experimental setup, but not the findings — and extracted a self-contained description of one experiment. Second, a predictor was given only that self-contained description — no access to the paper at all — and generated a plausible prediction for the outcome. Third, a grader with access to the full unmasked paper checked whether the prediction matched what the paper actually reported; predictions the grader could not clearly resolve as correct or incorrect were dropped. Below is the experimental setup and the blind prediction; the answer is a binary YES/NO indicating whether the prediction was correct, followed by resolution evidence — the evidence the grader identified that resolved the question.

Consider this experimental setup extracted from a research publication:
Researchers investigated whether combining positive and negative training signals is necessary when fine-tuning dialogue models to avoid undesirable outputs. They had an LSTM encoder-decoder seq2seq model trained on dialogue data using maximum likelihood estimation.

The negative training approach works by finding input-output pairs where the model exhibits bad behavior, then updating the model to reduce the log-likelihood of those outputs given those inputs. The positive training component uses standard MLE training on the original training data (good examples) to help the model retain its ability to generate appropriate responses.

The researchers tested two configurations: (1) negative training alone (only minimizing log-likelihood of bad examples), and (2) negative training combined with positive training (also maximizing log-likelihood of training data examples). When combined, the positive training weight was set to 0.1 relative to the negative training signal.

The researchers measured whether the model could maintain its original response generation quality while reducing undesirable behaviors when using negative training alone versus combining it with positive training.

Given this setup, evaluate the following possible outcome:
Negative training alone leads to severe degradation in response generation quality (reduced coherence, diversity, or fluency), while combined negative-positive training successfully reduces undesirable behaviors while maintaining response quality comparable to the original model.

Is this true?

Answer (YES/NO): YES